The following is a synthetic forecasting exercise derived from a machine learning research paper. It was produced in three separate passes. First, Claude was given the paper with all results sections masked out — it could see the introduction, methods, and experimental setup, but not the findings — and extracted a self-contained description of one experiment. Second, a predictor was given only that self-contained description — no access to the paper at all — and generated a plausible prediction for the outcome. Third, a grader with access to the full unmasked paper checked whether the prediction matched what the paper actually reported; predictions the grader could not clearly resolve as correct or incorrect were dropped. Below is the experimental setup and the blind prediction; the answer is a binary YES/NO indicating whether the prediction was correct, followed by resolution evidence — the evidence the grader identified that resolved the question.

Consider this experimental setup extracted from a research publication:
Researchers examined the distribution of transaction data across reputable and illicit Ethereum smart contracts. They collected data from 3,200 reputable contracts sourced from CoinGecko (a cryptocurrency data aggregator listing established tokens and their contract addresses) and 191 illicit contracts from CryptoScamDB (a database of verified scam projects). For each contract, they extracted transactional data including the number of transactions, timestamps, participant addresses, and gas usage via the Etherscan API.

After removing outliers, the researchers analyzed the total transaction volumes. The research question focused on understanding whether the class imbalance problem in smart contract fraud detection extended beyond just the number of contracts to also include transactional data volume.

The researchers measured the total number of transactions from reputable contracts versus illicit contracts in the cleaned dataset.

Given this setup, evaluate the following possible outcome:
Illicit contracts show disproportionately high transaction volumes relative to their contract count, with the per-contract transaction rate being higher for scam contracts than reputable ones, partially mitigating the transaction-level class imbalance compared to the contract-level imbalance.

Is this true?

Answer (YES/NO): NO